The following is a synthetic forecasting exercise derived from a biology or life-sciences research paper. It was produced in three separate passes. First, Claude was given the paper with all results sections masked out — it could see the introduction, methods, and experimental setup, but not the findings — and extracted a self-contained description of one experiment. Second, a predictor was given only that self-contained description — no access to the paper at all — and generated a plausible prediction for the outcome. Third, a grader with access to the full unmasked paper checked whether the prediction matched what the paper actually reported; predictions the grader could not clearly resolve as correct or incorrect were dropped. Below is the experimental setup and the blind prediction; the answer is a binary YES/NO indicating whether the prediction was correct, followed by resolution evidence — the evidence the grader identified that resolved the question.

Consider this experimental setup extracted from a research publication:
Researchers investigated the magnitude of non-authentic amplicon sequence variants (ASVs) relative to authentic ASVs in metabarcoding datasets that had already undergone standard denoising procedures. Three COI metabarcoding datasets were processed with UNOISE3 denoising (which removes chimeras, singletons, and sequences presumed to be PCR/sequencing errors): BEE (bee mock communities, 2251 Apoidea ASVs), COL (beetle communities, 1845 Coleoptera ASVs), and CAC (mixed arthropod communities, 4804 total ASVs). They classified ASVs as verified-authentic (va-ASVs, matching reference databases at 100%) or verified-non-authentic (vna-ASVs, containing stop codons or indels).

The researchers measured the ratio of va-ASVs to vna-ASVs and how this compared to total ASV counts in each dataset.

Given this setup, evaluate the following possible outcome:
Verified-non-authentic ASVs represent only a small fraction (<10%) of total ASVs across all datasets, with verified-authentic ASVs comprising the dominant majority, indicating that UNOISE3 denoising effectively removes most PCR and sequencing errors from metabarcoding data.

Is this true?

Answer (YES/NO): NO